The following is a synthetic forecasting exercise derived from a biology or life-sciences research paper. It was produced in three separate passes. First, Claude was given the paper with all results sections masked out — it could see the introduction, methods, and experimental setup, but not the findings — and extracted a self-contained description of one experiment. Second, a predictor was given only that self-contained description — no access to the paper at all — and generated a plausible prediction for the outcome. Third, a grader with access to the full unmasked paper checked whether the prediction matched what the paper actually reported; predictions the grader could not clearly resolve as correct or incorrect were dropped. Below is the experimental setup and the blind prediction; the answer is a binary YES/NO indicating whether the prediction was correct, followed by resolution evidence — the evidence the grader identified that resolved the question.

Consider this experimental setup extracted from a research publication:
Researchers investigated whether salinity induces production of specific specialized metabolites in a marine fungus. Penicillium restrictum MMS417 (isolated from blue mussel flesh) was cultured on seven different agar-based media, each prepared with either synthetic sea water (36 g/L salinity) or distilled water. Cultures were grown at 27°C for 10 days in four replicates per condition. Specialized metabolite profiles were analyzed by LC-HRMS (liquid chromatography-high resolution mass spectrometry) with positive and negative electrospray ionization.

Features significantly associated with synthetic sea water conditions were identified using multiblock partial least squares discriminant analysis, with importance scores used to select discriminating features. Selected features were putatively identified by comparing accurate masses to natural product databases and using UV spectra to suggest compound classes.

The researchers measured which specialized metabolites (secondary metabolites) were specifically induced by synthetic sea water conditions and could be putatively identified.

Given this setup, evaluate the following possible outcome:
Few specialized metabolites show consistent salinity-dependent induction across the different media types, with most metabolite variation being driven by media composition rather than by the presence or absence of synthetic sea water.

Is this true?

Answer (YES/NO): YES